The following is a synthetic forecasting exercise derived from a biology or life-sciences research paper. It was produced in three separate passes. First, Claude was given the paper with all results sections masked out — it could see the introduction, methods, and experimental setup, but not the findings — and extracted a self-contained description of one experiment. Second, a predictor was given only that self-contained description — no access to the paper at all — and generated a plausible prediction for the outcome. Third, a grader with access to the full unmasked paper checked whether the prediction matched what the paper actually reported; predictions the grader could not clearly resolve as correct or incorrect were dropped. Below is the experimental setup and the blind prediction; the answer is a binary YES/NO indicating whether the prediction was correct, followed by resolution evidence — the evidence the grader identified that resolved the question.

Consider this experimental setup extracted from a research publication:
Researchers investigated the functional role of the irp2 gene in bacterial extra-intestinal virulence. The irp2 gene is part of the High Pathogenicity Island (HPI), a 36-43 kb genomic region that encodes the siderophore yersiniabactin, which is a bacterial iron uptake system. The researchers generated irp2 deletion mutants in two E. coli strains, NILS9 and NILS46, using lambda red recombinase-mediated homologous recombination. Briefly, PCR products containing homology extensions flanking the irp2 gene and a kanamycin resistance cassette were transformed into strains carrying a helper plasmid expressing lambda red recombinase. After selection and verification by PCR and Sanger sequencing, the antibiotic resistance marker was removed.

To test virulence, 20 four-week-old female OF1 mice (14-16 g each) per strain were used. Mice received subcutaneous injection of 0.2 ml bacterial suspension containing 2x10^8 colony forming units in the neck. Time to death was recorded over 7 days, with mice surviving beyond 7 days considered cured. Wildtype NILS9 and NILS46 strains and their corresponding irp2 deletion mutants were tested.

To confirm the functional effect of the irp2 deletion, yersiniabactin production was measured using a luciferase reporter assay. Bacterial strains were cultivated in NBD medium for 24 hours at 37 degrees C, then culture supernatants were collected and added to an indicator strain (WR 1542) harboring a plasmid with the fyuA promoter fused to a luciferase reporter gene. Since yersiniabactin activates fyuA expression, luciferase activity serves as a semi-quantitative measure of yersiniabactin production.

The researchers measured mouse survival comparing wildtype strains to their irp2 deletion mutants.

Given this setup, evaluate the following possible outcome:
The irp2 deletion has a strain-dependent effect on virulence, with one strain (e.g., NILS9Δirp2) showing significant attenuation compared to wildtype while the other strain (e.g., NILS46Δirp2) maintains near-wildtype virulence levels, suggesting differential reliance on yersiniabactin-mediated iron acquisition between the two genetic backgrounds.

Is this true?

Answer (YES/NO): NO